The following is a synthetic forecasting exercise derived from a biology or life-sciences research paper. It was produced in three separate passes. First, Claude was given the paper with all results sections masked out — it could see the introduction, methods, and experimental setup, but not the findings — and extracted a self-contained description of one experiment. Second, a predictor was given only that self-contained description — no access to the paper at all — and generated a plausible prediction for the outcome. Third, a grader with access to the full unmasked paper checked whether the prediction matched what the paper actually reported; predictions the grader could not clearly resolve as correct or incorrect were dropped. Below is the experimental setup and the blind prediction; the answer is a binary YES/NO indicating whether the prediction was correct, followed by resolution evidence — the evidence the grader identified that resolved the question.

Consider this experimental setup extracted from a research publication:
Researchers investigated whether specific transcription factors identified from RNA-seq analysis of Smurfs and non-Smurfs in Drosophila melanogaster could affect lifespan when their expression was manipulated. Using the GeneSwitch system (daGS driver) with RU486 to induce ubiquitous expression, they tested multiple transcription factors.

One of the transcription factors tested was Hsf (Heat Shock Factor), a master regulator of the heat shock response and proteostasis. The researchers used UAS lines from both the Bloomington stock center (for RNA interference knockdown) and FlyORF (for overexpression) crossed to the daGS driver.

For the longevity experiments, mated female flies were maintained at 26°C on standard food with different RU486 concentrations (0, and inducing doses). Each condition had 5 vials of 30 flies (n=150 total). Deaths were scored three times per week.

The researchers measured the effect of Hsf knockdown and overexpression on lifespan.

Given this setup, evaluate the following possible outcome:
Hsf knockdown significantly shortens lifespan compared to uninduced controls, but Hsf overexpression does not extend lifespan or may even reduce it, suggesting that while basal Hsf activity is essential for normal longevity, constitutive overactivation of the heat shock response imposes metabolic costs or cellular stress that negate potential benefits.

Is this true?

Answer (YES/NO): NO